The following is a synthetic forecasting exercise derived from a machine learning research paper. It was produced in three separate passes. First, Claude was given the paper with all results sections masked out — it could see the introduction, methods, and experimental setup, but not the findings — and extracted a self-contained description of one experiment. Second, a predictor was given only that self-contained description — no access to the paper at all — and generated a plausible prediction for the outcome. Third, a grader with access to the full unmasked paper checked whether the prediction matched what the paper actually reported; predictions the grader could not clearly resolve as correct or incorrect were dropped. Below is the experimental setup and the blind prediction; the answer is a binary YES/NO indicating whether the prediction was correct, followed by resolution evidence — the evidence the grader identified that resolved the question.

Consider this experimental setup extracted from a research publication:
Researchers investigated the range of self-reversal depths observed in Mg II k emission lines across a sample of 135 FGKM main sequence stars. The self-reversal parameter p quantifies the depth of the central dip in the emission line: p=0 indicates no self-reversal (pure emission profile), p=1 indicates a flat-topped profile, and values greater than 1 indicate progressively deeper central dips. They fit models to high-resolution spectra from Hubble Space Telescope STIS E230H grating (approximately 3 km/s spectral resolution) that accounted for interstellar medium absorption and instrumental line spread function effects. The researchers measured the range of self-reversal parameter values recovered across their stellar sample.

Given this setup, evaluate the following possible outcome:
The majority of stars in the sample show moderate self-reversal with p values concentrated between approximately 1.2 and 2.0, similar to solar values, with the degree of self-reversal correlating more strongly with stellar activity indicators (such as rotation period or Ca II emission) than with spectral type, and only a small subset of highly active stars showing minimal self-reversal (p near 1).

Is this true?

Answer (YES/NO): NO